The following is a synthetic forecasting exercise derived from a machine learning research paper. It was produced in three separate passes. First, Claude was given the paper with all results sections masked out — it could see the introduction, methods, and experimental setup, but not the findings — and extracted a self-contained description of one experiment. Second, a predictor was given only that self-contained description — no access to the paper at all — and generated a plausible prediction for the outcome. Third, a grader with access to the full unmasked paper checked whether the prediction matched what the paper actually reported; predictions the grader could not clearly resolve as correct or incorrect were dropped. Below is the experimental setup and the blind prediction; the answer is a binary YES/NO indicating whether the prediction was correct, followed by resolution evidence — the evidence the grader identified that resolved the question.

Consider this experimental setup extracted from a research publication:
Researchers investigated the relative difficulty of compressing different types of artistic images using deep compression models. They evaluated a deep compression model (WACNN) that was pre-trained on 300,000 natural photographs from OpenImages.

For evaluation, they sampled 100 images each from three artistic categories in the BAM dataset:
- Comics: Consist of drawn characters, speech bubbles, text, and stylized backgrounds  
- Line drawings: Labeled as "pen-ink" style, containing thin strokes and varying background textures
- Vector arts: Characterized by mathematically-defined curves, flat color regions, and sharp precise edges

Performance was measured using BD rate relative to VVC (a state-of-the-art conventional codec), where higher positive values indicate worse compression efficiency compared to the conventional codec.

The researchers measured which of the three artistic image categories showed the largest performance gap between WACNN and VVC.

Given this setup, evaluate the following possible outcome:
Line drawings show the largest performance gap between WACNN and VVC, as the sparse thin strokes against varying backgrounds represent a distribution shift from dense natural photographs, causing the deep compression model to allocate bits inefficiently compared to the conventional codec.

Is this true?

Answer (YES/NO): NO